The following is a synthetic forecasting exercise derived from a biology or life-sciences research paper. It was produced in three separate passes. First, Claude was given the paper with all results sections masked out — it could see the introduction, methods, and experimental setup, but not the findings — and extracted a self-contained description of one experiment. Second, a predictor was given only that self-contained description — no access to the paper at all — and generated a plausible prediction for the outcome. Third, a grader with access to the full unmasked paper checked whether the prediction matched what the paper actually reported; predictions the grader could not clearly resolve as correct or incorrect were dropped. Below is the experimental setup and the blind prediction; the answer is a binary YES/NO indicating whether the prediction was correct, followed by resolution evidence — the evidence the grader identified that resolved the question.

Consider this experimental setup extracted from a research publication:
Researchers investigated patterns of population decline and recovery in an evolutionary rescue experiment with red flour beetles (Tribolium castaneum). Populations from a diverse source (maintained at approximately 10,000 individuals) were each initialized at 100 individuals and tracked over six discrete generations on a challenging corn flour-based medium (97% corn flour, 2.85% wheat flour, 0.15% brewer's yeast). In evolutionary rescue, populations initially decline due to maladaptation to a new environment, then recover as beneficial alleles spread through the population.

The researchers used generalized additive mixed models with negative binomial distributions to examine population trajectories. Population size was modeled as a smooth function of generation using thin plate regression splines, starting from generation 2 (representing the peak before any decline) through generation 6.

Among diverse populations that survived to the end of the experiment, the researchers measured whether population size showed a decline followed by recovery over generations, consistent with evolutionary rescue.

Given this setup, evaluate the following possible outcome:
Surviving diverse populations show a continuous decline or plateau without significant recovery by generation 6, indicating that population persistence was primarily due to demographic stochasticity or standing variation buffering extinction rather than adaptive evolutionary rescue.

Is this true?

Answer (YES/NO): NO